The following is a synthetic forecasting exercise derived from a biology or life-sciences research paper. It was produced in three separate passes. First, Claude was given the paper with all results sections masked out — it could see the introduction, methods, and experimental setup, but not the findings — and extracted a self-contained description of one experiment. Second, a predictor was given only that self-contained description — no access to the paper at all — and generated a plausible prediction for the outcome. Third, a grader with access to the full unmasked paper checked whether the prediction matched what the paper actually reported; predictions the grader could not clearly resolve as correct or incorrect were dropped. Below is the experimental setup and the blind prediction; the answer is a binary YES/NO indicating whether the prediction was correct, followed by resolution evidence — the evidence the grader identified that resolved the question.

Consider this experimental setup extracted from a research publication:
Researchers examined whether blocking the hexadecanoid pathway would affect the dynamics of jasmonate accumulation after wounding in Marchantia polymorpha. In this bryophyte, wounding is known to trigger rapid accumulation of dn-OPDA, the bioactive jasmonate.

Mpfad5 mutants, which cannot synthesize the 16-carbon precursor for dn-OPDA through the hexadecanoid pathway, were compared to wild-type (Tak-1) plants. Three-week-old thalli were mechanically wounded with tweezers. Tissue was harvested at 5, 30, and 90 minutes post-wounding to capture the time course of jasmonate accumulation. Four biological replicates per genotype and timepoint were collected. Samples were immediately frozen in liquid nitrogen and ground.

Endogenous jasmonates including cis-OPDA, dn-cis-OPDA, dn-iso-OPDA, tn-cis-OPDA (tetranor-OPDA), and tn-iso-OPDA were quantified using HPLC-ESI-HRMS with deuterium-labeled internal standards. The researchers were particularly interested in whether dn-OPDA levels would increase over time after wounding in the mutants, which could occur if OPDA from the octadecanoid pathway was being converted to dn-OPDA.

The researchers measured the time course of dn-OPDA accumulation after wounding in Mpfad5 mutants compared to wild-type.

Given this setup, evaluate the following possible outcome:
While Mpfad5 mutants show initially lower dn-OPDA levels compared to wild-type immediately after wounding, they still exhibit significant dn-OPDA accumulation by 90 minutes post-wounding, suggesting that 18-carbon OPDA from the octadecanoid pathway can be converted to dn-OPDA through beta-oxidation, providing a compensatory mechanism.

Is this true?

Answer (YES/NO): NO